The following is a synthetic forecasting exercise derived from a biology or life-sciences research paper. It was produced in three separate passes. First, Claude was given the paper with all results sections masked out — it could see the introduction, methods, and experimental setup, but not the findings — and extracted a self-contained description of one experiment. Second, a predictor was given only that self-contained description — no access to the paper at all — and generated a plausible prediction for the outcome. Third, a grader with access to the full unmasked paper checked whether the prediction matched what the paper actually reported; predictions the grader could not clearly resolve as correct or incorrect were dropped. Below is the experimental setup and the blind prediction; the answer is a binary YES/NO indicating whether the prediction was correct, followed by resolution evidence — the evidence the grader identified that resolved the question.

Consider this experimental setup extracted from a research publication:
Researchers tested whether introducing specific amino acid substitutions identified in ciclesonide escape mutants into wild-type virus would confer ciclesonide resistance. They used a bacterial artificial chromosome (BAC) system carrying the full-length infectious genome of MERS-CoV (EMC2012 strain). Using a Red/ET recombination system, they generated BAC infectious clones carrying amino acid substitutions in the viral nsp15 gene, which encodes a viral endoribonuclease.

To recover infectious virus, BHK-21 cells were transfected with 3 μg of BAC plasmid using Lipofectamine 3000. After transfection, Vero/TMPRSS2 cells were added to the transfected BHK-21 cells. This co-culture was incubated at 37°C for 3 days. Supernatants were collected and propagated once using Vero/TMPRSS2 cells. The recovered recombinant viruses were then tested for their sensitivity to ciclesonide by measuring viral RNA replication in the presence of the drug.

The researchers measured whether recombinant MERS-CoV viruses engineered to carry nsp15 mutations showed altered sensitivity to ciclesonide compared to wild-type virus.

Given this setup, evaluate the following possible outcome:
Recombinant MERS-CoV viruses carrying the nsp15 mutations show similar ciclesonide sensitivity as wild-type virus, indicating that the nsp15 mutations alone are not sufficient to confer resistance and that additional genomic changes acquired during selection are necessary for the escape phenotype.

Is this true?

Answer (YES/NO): NO